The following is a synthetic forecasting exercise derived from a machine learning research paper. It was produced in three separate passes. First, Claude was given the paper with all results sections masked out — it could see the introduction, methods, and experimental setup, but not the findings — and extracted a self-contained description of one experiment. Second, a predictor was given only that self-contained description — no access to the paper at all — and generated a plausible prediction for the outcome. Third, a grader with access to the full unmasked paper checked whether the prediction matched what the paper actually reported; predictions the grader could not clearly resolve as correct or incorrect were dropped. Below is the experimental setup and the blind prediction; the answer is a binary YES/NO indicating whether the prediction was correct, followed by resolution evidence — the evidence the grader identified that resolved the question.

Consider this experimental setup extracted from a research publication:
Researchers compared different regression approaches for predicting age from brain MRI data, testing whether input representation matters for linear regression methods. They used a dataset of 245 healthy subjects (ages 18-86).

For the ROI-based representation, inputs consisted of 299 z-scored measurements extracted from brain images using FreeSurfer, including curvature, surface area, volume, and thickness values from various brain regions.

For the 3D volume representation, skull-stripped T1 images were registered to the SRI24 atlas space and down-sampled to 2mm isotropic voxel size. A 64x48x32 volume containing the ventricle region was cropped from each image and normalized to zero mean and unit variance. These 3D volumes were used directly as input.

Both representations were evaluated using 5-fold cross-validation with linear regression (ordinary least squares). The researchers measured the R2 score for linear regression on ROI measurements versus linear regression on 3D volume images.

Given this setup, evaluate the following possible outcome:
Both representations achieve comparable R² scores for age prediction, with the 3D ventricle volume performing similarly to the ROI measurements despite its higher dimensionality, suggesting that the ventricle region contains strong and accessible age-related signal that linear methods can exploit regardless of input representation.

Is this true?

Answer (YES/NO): NO